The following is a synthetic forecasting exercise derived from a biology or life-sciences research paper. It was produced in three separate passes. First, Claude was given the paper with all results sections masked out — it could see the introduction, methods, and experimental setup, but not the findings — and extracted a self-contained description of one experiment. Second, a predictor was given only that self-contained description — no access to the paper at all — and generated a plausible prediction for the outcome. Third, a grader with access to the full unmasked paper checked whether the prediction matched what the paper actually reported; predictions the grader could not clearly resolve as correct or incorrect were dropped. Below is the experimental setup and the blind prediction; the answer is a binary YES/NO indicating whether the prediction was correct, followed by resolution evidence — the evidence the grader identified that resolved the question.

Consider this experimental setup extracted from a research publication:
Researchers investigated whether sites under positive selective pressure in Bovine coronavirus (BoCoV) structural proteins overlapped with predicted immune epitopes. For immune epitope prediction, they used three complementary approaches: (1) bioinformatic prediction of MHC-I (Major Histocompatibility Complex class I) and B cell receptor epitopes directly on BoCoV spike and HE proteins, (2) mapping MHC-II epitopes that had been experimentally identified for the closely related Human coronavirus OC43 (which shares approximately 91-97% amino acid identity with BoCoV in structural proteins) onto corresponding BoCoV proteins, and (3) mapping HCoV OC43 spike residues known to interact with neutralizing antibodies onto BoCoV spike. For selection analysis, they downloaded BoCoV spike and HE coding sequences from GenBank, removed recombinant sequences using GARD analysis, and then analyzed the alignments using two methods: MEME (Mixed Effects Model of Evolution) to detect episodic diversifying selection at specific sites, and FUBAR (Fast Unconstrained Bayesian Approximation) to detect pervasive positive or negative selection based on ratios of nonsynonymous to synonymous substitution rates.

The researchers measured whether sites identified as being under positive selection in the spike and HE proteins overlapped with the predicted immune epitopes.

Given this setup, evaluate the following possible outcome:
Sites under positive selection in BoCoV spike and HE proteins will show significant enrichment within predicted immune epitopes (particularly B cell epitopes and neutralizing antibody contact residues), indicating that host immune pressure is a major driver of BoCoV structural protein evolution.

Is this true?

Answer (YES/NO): NO